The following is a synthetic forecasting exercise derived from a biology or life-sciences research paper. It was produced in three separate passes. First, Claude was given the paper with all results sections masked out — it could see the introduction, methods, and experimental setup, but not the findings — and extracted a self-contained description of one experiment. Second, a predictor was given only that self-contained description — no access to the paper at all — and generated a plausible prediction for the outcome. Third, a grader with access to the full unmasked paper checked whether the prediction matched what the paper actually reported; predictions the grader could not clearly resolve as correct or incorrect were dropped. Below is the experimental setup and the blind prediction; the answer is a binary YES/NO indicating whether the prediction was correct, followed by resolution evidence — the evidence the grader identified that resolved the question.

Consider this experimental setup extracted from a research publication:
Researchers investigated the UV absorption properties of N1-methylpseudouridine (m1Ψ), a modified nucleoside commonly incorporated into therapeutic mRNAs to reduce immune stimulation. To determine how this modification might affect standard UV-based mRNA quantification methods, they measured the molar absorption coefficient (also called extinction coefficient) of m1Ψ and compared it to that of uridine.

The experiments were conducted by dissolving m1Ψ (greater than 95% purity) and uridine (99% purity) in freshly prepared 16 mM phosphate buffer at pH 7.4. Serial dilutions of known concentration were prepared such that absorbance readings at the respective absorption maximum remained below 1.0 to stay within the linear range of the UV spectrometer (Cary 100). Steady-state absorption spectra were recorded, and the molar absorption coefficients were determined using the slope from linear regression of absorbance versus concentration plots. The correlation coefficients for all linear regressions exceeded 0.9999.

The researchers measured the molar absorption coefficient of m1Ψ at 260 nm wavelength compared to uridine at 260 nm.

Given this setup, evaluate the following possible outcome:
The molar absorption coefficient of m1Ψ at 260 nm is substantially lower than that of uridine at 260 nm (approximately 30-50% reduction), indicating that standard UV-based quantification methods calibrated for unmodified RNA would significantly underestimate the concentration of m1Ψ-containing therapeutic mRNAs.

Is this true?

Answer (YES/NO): YES